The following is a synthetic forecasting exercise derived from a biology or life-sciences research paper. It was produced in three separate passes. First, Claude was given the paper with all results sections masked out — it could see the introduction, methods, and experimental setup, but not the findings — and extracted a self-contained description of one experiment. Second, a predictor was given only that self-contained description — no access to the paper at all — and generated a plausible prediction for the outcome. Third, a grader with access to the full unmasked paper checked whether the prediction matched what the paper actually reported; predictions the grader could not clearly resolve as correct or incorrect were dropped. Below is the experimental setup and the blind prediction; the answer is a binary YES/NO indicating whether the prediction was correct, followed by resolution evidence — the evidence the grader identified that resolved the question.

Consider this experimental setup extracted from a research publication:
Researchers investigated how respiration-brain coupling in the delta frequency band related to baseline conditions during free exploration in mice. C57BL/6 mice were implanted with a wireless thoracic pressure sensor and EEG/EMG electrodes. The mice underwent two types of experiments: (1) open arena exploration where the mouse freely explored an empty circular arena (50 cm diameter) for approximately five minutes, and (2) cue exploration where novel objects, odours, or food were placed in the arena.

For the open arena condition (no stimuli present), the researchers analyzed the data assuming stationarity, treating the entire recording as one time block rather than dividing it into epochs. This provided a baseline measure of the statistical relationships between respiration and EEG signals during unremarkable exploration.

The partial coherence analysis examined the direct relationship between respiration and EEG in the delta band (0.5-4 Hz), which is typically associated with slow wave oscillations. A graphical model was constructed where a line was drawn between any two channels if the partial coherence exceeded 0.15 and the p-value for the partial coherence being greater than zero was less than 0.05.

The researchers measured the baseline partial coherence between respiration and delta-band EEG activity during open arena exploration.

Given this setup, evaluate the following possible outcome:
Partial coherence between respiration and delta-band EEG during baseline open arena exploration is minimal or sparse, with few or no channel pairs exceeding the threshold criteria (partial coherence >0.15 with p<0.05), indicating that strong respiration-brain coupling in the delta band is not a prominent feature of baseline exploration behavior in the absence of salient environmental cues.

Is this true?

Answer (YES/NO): YES